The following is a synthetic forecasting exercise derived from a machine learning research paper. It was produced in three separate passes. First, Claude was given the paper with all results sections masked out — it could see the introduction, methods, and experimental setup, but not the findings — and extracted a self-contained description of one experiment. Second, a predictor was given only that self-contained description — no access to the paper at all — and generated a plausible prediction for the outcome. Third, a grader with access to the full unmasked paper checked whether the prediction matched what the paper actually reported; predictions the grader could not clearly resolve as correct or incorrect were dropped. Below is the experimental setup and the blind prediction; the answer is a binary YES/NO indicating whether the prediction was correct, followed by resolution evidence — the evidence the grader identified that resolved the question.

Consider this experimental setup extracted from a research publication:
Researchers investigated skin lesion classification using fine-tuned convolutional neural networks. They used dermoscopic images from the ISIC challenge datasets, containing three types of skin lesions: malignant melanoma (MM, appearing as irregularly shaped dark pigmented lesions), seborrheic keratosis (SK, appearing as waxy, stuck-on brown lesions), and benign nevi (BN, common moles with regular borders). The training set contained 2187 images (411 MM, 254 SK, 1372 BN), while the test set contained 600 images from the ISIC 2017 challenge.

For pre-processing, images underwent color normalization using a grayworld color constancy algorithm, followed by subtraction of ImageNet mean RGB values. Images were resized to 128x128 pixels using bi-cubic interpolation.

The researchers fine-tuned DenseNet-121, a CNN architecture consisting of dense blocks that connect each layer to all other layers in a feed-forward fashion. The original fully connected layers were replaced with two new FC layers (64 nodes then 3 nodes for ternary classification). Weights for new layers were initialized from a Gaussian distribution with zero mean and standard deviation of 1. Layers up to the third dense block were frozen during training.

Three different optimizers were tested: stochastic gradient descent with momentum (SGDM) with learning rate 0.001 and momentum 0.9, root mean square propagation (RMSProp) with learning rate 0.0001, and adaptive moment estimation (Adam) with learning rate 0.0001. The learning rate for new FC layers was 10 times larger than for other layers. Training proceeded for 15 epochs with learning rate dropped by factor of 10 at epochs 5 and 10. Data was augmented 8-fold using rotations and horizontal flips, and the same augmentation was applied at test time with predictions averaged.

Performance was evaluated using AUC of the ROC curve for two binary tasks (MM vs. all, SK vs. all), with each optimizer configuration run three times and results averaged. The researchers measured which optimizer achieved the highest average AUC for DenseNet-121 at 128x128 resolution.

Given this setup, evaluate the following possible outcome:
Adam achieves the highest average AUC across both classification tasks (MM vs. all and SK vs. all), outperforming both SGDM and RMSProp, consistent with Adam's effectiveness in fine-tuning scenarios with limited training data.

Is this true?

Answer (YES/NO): NO